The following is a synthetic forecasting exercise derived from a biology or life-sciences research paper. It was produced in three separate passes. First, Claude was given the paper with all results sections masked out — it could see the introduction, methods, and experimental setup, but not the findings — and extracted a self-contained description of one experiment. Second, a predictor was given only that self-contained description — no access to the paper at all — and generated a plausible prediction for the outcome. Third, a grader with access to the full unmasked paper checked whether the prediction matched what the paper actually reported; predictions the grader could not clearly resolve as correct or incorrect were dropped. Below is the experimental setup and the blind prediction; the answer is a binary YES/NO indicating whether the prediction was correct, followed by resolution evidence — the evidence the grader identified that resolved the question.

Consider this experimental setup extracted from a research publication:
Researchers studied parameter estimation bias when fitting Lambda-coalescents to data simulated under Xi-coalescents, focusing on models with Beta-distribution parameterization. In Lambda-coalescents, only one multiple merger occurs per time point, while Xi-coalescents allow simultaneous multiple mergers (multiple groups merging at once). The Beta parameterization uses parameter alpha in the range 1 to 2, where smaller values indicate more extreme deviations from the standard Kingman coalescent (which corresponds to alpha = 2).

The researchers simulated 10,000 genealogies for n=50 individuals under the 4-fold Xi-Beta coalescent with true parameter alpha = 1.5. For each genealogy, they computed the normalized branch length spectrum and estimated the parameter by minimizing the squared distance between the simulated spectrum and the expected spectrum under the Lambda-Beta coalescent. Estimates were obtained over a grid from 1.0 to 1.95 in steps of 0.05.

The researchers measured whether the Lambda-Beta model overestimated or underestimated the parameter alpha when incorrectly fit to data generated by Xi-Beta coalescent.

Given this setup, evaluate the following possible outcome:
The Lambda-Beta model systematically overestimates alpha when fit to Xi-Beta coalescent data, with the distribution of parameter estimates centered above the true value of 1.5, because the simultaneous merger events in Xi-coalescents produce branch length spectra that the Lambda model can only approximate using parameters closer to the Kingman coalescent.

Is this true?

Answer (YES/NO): YES